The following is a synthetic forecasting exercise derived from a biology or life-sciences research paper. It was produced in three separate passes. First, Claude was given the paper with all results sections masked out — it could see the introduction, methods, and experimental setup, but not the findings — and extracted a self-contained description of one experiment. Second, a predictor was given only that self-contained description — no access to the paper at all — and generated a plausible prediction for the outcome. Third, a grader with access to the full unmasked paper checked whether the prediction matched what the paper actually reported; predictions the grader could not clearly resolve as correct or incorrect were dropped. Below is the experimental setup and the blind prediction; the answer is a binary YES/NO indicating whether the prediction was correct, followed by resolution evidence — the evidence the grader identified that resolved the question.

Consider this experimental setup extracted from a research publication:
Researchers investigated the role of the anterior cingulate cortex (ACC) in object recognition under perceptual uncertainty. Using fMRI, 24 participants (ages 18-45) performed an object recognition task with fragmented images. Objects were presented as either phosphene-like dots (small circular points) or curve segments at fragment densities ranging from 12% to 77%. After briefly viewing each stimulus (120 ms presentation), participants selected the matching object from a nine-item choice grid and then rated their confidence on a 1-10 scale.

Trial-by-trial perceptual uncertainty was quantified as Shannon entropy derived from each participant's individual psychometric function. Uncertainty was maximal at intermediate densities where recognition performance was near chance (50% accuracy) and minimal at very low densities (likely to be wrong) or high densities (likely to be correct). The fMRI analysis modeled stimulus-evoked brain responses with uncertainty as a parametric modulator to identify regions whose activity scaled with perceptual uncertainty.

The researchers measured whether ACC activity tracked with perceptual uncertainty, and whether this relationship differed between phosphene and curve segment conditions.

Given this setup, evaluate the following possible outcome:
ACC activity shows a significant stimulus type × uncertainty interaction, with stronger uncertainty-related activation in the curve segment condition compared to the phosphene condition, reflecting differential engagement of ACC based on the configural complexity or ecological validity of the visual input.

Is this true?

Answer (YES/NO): NO